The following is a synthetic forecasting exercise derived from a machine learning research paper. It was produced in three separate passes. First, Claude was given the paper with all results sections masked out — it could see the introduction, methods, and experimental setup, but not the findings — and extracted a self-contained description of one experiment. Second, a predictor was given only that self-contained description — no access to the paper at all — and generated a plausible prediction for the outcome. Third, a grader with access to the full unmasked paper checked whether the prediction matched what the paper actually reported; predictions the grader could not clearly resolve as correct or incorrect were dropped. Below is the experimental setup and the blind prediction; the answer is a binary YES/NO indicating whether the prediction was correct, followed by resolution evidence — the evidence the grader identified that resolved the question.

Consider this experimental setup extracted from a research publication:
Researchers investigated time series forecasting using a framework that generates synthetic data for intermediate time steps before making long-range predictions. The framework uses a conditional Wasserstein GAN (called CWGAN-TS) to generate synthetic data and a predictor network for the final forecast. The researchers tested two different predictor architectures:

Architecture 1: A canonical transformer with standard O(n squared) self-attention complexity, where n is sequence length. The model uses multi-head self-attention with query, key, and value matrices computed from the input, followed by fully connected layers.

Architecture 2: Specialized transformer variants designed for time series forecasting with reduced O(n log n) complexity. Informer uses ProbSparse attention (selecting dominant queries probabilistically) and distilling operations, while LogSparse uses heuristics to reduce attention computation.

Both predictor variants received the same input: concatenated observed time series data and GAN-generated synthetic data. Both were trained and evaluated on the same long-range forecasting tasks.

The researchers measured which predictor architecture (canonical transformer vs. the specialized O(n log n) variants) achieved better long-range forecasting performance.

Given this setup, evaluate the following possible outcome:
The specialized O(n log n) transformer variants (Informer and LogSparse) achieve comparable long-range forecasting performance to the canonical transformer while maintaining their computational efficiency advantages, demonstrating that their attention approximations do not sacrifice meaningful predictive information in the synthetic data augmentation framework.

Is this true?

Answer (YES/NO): NO